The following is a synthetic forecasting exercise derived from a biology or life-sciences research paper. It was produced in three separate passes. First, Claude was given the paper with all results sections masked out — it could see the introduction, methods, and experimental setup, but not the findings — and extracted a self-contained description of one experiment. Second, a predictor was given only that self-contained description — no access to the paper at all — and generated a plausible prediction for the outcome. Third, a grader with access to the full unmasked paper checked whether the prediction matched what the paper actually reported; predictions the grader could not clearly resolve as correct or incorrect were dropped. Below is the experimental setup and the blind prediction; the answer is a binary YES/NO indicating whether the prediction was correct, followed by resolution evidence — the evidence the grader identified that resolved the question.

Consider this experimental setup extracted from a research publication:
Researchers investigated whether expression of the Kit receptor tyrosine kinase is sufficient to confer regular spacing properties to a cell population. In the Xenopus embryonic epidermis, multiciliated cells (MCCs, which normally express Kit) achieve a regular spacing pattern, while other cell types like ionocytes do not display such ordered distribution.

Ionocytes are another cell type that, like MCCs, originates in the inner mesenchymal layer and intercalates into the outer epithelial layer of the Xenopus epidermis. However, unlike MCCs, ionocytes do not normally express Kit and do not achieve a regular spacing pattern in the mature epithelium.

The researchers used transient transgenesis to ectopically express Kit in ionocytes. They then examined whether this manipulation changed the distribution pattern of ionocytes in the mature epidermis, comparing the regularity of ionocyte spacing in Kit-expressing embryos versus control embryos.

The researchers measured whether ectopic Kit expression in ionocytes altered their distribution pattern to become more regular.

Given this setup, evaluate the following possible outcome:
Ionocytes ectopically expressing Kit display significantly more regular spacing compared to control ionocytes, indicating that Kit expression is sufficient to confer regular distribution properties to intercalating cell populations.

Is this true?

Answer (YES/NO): YES